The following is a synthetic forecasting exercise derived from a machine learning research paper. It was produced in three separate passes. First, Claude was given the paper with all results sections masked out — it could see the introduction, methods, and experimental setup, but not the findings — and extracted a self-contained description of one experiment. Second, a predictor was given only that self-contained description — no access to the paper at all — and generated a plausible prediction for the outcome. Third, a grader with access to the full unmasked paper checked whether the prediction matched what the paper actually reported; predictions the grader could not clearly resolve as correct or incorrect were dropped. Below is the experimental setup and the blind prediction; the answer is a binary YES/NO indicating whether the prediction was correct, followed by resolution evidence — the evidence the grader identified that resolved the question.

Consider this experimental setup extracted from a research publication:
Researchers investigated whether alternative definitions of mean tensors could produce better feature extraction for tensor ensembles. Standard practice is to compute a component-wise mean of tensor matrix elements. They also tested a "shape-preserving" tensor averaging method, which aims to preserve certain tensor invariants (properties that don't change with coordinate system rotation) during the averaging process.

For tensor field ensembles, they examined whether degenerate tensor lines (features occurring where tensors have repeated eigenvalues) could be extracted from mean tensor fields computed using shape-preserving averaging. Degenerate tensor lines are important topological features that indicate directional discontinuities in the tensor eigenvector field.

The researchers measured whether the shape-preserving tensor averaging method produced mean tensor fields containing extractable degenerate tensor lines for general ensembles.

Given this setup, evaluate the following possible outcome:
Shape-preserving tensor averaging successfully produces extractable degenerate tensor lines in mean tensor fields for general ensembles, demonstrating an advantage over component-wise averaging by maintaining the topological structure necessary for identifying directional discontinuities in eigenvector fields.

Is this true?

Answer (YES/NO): NO